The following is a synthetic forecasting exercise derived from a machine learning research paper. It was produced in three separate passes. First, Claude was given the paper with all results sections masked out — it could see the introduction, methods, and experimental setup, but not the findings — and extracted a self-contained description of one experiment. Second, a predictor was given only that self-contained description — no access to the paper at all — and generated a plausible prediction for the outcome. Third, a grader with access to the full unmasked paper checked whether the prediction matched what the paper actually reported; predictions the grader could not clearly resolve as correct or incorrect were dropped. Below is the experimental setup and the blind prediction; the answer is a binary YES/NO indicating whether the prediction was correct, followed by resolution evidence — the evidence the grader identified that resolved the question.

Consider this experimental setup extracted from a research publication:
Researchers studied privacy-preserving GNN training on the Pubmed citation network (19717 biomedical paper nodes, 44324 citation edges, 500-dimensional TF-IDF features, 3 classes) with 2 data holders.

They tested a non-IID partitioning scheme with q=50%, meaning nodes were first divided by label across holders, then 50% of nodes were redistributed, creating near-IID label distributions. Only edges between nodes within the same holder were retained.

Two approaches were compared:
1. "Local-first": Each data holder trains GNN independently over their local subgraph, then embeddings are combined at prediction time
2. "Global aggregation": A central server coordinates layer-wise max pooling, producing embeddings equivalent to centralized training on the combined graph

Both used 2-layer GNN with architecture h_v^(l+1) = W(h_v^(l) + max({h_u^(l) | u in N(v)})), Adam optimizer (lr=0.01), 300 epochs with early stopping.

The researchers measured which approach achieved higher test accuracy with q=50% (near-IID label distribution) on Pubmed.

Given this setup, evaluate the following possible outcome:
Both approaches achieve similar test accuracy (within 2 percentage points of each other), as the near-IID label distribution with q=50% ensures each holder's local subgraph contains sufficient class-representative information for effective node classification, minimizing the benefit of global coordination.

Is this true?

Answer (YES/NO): NO